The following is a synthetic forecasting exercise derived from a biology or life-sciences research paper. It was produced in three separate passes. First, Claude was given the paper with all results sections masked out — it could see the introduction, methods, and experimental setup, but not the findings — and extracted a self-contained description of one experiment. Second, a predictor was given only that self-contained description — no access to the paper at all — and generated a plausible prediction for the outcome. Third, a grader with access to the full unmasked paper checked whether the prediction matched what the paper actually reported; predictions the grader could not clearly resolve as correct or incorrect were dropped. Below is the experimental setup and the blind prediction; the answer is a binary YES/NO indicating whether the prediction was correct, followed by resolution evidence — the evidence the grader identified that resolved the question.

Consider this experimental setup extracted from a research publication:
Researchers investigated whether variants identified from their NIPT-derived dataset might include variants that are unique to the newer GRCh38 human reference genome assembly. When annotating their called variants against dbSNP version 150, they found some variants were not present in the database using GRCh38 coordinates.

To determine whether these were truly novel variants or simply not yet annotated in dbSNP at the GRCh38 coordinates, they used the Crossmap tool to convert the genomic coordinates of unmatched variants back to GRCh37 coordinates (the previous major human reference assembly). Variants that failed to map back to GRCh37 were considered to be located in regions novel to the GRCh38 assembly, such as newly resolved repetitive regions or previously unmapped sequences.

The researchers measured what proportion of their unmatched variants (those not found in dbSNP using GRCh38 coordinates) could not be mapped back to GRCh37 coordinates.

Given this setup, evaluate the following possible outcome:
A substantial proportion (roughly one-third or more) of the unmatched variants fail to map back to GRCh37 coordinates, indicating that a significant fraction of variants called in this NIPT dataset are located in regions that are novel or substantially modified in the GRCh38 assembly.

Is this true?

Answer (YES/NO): NO